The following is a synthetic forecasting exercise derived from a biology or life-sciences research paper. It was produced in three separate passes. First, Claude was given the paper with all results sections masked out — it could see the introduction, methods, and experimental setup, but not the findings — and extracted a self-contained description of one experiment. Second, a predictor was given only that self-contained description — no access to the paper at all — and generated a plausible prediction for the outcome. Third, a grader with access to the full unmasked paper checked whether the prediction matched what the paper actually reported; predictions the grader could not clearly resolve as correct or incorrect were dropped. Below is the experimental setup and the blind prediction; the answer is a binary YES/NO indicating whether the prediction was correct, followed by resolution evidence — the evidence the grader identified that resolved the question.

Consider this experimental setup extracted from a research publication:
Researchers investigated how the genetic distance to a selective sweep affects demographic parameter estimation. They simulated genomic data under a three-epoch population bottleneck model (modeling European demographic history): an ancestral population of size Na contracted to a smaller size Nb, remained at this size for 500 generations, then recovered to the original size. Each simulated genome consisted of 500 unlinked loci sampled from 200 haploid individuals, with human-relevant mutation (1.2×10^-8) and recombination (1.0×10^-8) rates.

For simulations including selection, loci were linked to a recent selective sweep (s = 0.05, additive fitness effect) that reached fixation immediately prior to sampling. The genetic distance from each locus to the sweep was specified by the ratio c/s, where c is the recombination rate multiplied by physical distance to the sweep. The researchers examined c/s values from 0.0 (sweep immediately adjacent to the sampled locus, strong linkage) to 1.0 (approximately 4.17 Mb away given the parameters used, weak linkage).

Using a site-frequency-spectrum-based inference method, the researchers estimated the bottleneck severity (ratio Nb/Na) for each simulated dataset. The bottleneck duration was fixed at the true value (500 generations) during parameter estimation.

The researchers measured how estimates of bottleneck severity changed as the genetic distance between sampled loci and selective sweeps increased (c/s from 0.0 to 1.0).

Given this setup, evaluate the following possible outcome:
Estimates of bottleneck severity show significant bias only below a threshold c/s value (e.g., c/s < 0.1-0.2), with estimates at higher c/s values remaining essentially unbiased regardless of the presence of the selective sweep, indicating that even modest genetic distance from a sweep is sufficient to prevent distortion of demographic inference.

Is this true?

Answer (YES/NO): NO